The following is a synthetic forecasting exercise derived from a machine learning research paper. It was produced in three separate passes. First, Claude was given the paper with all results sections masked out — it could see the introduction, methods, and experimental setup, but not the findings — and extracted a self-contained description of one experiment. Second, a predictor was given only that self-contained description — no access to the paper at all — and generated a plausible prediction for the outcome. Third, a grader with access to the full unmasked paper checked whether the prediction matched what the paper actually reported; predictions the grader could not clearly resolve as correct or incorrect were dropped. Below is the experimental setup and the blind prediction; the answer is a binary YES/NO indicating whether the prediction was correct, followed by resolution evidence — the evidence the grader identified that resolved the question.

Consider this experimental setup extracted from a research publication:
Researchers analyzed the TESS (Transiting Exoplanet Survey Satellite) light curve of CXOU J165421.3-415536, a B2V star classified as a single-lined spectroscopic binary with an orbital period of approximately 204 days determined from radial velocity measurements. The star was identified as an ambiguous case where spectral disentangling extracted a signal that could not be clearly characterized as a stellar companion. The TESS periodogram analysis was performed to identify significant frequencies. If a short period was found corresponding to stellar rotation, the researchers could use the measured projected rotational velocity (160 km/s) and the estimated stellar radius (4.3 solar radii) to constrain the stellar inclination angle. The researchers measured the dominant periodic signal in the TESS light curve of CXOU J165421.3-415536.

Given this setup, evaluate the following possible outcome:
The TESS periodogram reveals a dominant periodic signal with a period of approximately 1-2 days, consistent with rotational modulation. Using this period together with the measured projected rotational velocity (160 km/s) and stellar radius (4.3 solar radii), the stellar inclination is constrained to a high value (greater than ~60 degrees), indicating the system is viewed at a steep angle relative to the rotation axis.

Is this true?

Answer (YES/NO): NO